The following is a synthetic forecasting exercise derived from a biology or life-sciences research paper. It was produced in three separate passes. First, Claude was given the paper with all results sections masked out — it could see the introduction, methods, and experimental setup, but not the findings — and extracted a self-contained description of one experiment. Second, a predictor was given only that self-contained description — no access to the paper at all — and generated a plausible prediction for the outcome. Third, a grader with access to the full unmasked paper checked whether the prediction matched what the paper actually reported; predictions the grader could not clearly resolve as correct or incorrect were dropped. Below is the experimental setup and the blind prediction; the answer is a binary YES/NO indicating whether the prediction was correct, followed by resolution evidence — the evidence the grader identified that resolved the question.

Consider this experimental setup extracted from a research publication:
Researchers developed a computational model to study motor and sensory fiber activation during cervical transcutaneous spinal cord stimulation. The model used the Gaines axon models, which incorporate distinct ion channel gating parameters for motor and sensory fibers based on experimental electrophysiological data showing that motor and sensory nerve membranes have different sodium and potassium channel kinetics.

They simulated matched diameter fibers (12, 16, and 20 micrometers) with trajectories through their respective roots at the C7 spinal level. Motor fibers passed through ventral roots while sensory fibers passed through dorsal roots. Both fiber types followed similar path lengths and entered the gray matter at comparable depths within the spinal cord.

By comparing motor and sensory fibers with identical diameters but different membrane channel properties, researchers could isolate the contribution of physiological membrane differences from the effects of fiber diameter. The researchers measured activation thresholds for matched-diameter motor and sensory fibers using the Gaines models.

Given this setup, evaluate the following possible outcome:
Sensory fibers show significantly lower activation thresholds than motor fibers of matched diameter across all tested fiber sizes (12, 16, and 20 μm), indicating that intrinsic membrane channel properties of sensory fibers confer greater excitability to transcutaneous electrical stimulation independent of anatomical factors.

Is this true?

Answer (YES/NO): NO